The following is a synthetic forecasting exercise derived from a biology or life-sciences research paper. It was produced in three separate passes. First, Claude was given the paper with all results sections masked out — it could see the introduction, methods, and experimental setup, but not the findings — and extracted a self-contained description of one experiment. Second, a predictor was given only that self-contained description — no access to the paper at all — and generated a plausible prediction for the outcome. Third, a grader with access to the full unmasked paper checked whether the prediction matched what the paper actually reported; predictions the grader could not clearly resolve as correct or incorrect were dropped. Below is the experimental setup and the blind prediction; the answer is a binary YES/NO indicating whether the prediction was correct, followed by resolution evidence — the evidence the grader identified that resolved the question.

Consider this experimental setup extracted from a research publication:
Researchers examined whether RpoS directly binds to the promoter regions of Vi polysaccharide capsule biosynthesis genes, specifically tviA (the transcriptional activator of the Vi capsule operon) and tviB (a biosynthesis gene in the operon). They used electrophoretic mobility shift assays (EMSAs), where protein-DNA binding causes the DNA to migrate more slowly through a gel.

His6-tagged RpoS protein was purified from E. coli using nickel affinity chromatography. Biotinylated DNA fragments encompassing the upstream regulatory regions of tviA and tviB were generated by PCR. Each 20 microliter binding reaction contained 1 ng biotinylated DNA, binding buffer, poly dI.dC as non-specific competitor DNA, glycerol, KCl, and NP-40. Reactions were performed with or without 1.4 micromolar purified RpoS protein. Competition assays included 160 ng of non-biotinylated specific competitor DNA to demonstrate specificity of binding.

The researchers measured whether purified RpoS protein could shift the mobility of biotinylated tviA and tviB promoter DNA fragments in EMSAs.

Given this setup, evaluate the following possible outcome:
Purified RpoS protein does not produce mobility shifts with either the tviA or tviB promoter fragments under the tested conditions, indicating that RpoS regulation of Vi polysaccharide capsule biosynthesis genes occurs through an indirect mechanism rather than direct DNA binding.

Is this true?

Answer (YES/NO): NO